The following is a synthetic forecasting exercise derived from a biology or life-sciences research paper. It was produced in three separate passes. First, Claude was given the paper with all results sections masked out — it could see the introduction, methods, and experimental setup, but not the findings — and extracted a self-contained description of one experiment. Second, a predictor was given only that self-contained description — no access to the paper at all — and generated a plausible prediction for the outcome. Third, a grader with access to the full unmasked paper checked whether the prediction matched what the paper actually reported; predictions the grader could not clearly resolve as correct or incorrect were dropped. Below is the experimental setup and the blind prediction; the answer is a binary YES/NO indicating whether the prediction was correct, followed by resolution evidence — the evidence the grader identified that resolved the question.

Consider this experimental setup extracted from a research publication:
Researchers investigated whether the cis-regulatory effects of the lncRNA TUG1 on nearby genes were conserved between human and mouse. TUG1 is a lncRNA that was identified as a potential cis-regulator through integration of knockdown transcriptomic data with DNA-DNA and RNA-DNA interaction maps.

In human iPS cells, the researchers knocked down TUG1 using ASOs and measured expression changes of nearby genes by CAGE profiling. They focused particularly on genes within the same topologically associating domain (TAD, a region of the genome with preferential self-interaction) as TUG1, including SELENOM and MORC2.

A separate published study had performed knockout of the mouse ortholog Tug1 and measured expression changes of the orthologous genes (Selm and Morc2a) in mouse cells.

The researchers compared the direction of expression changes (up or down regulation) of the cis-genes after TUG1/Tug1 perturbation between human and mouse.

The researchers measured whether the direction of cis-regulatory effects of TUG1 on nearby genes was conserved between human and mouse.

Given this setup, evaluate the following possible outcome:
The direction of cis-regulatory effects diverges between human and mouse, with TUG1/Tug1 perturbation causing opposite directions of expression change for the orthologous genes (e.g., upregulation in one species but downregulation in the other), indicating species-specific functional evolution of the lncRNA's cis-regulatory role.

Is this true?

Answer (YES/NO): YES